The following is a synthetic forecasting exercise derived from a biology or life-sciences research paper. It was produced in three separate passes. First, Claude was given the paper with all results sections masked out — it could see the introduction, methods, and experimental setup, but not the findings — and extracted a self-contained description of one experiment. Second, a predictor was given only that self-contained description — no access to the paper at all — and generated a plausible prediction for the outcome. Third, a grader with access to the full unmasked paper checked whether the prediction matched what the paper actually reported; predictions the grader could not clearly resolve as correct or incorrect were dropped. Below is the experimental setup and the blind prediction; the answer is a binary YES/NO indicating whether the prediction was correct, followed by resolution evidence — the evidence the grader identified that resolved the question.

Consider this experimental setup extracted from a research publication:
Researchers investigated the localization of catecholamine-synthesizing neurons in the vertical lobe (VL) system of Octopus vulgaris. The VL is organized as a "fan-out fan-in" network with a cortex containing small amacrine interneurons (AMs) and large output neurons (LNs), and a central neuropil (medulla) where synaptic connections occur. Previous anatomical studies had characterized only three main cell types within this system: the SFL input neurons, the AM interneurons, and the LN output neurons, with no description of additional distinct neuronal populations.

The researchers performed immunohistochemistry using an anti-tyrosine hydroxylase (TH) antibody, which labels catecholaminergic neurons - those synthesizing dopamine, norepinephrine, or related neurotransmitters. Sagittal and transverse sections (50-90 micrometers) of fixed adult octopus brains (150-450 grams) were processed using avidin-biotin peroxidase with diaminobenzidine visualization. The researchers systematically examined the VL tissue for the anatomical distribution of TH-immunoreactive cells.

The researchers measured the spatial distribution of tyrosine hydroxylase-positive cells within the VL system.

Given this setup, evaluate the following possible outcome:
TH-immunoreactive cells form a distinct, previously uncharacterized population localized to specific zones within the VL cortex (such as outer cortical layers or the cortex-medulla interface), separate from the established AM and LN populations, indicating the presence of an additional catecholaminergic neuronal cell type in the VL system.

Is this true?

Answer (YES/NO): NO